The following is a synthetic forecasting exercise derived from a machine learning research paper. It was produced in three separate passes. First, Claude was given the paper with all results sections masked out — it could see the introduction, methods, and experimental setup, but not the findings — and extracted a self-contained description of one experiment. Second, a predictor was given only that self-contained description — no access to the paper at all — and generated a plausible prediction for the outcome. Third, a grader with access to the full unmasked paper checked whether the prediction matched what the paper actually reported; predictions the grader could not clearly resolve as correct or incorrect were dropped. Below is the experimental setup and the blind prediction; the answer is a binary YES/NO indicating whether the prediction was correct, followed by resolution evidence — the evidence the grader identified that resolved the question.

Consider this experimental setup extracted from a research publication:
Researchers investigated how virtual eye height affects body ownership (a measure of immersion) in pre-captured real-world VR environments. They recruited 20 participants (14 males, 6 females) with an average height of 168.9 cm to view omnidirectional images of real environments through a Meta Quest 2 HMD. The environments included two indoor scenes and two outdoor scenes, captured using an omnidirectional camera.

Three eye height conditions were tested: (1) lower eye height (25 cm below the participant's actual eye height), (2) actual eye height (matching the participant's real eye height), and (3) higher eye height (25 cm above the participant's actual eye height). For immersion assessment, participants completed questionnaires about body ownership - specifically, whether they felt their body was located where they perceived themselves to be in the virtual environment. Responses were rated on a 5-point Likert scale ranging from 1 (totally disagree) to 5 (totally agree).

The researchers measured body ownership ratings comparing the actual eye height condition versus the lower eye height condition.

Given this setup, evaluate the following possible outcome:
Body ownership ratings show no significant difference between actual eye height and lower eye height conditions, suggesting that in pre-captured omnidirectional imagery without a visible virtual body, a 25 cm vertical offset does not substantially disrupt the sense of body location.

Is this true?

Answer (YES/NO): YES